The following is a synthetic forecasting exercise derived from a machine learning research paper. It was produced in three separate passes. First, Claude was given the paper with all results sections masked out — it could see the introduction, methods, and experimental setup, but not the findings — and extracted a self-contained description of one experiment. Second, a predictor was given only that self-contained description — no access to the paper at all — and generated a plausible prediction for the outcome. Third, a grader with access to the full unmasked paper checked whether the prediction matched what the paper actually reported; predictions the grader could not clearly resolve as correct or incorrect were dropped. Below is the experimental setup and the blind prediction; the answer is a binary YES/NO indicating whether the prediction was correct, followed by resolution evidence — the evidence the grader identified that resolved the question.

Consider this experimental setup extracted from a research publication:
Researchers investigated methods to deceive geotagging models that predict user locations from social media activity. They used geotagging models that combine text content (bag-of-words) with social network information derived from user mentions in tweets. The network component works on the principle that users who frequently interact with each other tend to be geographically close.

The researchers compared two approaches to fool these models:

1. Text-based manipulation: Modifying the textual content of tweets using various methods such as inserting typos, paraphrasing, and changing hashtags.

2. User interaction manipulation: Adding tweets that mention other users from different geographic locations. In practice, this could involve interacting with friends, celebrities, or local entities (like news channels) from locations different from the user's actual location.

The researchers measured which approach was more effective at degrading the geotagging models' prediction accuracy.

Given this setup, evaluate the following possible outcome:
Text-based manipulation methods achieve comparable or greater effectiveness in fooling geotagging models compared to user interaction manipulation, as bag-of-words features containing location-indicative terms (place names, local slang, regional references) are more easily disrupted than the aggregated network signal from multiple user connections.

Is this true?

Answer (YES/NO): NO